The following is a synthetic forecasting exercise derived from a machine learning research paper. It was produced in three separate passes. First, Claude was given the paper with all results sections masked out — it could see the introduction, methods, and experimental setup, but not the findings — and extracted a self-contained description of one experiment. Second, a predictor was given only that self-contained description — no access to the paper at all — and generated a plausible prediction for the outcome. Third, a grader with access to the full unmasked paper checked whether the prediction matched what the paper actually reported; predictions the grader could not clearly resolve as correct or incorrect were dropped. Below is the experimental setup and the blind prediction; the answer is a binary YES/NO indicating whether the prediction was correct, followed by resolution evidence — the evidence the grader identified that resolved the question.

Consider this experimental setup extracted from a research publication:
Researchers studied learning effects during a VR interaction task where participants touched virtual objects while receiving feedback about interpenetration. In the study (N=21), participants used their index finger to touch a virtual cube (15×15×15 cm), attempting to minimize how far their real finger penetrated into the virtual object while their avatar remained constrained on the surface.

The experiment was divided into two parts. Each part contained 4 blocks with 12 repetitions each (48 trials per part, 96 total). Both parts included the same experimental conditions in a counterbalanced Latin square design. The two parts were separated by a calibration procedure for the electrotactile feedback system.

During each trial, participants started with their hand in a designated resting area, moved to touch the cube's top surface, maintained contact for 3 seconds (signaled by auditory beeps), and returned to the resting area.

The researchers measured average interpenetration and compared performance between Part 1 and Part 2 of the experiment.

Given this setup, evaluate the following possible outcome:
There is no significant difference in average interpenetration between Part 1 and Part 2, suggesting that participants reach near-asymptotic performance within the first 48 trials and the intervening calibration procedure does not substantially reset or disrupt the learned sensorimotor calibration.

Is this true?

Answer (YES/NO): NO